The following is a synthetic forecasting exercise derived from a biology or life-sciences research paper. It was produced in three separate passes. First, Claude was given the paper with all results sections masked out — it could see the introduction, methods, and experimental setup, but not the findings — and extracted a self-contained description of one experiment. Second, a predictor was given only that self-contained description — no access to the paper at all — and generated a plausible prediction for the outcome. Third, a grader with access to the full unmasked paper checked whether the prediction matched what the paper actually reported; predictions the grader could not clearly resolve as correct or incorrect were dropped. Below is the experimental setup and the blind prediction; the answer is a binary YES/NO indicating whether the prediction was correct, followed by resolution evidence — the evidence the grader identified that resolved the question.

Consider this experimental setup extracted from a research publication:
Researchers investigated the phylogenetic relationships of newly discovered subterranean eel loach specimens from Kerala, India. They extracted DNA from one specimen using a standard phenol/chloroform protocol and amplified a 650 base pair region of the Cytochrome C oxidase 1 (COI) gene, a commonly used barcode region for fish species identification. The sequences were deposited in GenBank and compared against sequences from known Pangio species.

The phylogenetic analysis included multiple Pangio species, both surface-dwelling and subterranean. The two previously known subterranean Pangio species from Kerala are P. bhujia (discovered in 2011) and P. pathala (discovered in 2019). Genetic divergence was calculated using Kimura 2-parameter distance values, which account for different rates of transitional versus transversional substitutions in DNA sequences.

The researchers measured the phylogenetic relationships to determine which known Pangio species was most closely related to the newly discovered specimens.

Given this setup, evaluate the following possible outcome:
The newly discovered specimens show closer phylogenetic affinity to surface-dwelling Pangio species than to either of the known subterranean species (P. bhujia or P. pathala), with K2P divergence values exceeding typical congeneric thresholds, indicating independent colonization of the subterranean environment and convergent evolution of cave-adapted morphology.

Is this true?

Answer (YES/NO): NO